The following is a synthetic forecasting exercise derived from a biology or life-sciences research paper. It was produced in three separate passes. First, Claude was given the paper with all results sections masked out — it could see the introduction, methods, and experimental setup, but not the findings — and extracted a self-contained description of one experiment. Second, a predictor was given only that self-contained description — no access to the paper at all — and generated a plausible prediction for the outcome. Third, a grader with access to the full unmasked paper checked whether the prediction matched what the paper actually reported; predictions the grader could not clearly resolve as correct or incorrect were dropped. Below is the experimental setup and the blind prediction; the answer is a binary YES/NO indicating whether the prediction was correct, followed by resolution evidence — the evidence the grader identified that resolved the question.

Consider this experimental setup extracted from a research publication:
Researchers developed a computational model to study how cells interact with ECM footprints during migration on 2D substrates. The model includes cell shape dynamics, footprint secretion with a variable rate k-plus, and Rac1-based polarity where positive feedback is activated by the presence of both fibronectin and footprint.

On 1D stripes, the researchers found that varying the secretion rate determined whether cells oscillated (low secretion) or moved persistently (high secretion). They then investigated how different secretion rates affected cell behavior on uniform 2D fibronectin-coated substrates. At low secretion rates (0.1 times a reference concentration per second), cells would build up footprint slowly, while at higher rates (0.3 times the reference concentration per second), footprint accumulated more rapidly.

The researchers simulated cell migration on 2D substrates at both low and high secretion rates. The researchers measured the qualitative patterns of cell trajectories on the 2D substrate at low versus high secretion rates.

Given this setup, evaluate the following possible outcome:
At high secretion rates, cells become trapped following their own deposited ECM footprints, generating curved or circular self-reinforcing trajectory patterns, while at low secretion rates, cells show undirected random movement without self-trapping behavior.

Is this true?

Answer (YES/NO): NO